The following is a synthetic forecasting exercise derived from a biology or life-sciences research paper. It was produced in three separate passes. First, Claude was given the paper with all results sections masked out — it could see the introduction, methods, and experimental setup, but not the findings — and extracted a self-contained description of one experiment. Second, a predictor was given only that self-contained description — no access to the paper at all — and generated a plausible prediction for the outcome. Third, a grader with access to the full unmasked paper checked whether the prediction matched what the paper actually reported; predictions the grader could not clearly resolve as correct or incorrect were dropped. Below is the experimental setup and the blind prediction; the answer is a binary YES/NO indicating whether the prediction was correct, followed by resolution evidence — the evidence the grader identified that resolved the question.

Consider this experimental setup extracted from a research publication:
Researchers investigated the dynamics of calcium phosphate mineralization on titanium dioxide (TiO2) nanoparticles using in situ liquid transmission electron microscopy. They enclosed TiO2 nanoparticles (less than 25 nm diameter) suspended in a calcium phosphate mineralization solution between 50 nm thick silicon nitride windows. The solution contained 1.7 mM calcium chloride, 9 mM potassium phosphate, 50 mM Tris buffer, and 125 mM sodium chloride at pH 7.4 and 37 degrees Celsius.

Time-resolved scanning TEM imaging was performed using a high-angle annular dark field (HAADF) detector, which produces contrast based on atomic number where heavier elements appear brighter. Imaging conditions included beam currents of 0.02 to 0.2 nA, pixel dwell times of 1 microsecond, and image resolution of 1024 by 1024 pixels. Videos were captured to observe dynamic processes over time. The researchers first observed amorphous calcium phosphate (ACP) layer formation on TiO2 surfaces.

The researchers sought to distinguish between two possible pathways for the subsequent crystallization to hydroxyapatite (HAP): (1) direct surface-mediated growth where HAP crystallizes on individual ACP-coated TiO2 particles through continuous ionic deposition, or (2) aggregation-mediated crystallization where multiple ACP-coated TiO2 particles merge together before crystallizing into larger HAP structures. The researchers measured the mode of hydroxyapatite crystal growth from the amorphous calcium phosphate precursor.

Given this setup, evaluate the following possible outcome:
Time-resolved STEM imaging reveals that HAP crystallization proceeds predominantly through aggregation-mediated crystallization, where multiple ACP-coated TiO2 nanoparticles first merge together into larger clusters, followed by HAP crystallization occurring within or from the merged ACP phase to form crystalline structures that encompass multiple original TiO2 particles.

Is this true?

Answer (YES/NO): YES